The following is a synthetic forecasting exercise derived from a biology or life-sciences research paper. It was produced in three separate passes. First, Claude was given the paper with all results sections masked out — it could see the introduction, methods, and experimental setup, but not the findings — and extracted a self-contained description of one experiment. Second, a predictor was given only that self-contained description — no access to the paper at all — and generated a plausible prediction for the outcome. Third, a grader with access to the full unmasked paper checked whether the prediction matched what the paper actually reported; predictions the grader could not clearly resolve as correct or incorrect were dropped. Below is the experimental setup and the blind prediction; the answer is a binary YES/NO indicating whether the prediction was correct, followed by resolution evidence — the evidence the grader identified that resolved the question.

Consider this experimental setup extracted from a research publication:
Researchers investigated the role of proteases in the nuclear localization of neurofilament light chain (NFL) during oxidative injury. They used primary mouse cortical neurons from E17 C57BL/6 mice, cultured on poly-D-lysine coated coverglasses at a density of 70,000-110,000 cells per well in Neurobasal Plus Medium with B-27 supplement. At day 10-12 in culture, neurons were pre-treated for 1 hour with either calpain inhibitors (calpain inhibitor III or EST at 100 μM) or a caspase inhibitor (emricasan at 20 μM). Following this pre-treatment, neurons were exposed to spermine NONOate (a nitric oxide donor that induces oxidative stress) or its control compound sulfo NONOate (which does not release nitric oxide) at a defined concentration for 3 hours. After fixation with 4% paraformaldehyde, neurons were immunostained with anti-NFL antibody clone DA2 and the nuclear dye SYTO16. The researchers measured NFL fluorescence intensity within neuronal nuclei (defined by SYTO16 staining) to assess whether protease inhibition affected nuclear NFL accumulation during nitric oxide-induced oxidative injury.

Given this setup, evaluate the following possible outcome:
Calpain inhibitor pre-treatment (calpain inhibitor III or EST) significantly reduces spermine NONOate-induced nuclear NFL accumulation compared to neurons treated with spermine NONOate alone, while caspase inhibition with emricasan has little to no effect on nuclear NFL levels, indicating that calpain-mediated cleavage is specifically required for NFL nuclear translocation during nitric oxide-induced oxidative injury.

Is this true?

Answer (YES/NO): YES